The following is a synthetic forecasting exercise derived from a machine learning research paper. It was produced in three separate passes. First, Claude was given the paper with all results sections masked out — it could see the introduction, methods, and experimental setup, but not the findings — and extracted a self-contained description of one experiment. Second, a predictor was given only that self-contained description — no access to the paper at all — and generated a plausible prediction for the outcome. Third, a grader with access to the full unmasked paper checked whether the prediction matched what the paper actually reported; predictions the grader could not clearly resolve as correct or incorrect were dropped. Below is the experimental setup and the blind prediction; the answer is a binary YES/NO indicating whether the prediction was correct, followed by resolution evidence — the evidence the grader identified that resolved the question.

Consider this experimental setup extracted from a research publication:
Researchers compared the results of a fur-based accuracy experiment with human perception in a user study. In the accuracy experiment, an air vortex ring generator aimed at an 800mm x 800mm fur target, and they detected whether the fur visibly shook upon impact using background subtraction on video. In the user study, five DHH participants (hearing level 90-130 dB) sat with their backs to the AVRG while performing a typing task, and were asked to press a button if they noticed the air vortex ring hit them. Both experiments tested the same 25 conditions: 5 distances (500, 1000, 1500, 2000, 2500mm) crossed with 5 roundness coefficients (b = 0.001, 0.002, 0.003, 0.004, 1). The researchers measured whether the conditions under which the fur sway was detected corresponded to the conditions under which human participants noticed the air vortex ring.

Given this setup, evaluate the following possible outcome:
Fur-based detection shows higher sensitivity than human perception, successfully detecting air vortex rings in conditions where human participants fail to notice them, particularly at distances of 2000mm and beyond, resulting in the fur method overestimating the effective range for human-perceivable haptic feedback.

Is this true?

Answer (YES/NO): NO